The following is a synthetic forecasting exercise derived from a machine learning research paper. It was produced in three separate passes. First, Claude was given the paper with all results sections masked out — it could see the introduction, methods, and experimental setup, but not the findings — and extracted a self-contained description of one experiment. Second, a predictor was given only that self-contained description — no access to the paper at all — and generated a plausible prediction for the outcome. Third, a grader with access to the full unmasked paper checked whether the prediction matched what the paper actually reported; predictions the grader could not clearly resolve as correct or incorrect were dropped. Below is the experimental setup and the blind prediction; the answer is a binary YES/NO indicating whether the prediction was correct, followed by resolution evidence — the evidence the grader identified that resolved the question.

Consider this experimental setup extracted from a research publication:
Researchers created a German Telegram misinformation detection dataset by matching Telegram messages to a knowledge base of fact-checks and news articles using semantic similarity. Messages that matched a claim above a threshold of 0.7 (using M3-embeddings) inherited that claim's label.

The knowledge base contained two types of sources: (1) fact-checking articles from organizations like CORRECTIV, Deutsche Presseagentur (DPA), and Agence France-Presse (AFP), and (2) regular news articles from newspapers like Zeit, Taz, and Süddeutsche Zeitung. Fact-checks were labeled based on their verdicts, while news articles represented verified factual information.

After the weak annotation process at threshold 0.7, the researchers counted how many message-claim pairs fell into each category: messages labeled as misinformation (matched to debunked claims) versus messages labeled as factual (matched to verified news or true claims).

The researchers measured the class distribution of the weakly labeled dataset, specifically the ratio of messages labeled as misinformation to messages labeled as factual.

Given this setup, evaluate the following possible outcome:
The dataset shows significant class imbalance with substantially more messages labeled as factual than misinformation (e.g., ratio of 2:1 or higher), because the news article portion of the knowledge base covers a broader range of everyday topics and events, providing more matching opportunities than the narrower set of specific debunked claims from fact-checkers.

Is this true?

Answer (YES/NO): NO